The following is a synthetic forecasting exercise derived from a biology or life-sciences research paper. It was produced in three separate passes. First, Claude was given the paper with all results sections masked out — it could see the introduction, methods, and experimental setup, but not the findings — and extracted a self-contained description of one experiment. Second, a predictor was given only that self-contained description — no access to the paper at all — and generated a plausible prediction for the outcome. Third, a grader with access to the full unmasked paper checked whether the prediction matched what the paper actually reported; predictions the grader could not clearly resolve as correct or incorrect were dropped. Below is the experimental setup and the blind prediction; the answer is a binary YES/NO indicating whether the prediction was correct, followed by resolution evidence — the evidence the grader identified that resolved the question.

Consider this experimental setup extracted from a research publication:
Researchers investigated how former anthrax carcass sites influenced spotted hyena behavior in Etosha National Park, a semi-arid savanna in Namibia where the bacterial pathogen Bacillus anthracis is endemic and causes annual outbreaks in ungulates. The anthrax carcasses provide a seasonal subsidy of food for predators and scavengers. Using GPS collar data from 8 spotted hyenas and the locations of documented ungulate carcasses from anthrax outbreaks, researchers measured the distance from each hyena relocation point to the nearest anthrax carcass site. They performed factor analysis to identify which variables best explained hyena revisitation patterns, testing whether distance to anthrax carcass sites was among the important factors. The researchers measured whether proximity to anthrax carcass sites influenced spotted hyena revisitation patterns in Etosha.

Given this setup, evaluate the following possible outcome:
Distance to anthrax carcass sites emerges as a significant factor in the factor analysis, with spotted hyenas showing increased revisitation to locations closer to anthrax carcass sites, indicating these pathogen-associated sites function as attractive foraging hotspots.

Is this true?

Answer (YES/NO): NO